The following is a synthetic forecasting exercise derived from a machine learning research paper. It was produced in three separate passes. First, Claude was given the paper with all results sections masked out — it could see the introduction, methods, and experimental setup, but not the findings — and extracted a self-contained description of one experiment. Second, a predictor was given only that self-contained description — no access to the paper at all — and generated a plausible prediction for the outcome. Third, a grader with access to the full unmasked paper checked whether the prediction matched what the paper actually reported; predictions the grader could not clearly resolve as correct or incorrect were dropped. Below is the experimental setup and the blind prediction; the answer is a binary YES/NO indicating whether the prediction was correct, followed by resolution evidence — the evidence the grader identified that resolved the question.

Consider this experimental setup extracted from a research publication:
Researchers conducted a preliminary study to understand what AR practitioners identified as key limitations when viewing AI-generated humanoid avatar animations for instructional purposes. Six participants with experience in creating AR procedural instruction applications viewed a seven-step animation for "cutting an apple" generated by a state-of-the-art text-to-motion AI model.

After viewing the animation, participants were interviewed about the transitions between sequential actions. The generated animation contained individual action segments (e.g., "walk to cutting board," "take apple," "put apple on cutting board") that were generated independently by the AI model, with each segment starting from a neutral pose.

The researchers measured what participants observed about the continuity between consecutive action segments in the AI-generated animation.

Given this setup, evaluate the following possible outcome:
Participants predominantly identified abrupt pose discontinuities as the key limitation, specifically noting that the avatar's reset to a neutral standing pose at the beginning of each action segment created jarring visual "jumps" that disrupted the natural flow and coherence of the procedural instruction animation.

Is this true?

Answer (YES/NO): NO